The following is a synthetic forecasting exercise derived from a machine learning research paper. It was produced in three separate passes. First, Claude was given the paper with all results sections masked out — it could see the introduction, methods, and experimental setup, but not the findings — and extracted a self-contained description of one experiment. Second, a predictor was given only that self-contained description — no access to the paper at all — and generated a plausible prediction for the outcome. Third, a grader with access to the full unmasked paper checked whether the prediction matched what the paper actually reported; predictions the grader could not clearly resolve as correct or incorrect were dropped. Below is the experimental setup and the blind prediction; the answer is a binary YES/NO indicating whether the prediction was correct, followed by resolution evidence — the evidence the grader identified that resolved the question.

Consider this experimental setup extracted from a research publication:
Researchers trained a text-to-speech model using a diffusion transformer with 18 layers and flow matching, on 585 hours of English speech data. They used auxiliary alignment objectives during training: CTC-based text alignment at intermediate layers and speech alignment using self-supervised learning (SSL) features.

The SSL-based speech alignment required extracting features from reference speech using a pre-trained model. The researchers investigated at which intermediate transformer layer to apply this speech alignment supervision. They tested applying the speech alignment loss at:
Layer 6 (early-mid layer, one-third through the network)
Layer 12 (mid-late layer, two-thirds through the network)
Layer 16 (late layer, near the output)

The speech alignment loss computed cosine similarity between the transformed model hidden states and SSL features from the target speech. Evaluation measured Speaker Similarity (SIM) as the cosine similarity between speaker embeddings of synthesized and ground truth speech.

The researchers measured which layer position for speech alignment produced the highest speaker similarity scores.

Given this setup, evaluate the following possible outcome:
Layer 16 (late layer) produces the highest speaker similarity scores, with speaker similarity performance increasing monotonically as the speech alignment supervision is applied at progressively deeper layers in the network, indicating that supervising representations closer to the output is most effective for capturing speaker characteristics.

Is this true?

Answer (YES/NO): NO